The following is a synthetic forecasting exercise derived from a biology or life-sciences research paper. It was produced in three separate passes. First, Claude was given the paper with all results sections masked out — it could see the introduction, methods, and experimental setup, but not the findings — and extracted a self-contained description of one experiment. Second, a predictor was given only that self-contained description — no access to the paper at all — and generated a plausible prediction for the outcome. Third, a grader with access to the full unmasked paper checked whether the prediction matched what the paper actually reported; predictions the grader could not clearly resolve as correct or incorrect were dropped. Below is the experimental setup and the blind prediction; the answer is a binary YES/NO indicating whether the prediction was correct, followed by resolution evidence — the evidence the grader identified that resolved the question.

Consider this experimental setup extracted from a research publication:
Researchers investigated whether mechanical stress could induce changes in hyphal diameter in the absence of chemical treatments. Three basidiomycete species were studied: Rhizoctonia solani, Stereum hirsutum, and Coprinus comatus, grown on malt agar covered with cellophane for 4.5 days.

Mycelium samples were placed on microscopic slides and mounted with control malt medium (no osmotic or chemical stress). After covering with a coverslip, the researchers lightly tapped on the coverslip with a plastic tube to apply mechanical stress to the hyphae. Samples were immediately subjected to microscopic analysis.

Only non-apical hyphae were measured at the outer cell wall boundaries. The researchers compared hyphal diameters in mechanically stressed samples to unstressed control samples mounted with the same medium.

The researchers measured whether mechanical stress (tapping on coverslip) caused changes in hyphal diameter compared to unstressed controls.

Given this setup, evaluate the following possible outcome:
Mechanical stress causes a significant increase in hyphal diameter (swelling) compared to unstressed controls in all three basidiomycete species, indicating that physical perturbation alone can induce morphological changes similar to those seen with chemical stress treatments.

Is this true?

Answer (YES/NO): NO